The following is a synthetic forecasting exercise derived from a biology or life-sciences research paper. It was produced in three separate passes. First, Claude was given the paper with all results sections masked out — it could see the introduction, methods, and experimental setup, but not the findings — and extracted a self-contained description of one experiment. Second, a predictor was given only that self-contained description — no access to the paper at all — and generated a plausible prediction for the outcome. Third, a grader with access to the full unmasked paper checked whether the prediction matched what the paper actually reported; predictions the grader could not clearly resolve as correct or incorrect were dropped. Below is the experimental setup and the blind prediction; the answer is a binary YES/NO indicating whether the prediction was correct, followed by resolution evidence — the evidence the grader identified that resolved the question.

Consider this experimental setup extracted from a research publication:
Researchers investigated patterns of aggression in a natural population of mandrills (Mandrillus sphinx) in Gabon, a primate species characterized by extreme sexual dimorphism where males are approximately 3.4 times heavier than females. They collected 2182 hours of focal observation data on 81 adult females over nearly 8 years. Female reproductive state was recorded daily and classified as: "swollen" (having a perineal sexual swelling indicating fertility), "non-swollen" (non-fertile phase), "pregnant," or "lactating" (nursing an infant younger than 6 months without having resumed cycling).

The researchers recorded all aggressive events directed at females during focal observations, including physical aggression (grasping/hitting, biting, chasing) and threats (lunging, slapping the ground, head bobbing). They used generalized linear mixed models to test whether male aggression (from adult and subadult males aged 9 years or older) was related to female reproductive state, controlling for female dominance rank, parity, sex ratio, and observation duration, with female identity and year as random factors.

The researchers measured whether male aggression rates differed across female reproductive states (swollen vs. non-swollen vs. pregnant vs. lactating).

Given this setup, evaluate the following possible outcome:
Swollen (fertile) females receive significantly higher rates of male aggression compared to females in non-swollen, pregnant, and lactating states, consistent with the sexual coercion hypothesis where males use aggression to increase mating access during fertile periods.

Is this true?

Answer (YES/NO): YES